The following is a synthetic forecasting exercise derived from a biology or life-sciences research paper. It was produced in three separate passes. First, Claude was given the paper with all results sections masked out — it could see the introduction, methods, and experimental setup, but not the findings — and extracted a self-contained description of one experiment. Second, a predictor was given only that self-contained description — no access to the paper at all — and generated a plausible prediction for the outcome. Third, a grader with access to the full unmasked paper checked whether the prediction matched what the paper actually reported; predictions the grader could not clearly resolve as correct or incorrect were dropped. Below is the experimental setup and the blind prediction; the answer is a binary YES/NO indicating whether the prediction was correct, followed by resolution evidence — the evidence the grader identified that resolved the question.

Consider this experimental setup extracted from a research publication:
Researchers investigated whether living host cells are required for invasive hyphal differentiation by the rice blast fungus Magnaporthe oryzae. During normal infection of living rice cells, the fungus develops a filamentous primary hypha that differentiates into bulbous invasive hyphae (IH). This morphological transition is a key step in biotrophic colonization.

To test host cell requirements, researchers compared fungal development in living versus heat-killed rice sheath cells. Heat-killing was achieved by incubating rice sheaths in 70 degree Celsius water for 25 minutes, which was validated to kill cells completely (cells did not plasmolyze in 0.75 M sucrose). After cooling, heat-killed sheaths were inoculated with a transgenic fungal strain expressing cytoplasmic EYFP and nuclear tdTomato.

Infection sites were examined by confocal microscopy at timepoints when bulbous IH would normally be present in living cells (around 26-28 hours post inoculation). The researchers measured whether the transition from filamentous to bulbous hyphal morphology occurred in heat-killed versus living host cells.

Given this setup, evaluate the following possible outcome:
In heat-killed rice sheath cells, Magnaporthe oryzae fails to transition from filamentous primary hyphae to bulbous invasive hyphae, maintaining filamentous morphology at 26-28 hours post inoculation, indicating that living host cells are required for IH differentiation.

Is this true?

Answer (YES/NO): YES